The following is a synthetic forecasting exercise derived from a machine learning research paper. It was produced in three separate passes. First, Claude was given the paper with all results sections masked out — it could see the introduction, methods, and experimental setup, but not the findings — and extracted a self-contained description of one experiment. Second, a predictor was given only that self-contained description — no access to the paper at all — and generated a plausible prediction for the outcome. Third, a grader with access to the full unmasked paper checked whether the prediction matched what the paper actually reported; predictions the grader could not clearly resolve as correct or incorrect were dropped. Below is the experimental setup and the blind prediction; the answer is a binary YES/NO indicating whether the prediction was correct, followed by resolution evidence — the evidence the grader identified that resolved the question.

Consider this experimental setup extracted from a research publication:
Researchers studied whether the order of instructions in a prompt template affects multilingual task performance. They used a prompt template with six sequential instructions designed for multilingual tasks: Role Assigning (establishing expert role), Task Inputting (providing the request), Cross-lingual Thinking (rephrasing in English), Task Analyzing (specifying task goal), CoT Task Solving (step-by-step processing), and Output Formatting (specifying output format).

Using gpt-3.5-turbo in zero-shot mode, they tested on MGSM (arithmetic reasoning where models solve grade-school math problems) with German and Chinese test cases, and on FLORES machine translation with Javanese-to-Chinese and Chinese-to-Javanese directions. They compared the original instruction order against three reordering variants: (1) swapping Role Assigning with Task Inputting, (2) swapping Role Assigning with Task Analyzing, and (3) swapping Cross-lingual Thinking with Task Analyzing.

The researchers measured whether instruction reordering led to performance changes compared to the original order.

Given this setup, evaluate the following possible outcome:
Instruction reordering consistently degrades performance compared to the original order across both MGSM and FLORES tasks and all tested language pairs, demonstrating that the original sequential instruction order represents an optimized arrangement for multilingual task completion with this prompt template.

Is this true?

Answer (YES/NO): NO